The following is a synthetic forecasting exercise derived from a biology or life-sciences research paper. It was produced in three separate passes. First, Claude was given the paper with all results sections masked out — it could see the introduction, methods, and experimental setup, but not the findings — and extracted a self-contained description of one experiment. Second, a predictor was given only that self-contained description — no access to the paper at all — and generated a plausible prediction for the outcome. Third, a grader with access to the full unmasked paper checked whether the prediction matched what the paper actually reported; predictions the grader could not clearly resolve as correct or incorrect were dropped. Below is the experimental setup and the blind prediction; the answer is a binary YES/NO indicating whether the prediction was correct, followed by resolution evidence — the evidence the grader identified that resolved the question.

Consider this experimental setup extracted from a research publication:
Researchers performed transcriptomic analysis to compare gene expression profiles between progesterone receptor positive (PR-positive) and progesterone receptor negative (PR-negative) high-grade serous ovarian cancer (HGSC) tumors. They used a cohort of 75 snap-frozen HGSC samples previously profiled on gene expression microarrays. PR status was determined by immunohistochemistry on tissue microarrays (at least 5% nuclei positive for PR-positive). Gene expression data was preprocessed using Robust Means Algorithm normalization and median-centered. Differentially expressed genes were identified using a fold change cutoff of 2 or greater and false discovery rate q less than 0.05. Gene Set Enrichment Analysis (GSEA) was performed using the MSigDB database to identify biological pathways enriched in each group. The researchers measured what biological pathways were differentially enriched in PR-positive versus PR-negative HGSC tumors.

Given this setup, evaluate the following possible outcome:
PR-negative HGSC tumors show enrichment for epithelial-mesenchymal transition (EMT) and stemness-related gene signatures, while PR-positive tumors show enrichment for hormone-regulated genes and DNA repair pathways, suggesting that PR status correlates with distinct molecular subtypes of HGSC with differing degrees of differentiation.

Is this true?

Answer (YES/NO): NO